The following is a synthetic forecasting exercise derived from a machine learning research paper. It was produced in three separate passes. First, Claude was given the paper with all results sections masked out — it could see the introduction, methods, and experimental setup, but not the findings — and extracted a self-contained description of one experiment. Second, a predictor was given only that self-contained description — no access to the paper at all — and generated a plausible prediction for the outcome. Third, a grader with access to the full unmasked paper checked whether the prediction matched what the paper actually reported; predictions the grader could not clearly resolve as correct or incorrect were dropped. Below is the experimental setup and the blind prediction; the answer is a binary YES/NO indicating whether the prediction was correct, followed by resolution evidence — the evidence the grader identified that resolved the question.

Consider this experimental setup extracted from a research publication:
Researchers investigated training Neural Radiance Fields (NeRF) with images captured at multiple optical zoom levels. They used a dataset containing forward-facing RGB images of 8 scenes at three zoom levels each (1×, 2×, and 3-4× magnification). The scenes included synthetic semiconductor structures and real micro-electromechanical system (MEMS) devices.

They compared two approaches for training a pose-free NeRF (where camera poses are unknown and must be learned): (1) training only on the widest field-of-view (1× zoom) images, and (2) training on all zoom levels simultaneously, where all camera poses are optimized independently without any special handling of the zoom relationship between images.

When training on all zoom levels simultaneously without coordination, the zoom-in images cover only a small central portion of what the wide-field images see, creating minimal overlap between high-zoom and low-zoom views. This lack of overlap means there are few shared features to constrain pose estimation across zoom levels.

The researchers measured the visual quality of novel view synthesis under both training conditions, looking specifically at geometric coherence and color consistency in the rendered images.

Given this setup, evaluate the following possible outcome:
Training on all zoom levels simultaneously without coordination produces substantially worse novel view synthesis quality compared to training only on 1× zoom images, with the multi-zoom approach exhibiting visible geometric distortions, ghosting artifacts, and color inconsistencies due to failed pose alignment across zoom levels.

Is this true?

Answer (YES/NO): NO